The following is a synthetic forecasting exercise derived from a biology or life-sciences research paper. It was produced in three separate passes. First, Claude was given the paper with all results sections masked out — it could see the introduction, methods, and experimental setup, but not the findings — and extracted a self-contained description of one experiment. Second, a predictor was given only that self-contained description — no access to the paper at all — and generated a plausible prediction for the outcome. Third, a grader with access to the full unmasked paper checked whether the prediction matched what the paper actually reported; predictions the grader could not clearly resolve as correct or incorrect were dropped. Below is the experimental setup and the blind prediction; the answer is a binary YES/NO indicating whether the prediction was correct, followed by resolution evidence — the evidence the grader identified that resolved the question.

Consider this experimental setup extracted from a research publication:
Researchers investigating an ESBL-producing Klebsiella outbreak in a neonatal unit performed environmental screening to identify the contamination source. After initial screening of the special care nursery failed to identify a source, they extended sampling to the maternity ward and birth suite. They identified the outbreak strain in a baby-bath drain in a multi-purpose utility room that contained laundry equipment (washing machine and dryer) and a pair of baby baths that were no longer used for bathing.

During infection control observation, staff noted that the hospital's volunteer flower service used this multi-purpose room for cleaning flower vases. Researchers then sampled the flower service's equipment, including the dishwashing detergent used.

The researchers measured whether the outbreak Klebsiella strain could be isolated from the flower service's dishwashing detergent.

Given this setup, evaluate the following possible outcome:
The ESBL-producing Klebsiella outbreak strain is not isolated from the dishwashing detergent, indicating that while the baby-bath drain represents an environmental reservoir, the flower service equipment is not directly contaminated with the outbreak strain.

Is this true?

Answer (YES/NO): NO